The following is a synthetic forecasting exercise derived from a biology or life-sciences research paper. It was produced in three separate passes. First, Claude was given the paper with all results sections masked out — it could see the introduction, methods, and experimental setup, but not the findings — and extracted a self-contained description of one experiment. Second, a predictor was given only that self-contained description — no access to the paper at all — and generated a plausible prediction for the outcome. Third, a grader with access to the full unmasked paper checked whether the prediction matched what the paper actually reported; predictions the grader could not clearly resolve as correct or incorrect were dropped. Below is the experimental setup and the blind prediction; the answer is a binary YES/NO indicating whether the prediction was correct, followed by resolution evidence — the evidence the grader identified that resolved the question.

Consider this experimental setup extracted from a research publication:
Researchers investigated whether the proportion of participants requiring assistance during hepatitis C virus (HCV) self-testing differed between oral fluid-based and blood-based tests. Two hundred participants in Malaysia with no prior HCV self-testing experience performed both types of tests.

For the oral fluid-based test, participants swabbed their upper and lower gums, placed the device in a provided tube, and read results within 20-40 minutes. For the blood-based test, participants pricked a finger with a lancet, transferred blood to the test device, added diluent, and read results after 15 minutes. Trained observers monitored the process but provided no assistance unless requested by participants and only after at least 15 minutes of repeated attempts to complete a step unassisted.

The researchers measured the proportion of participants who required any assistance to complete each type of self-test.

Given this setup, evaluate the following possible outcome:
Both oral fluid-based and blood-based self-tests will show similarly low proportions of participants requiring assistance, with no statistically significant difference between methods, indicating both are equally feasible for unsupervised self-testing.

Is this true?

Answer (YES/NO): NO